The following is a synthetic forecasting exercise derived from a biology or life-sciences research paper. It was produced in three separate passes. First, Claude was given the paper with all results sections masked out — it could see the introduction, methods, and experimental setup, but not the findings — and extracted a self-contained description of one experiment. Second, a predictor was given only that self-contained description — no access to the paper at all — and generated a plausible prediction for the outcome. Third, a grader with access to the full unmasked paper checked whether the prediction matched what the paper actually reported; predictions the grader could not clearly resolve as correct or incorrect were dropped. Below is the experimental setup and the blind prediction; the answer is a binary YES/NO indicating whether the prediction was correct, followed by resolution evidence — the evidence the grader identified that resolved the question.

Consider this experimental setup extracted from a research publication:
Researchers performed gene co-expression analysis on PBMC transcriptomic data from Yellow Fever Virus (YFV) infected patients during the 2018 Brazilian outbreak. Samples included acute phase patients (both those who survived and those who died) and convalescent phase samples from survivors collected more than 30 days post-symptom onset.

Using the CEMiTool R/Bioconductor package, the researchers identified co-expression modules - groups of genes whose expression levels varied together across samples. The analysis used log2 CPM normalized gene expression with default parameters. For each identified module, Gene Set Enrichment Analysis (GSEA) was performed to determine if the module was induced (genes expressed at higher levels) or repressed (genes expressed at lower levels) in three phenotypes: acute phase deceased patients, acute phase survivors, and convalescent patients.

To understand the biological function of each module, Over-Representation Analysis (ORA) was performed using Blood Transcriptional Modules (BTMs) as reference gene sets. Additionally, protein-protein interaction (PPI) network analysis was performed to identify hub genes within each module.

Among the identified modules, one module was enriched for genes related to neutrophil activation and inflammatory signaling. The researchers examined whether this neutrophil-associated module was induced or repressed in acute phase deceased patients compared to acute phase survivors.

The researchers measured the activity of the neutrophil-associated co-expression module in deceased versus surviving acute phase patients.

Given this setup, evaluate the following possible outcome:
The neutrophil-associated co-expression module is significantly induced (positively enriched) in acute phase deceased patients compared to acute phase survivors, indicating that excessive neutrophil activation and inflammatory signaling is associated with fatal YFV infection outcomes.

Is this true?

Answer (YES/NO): NO